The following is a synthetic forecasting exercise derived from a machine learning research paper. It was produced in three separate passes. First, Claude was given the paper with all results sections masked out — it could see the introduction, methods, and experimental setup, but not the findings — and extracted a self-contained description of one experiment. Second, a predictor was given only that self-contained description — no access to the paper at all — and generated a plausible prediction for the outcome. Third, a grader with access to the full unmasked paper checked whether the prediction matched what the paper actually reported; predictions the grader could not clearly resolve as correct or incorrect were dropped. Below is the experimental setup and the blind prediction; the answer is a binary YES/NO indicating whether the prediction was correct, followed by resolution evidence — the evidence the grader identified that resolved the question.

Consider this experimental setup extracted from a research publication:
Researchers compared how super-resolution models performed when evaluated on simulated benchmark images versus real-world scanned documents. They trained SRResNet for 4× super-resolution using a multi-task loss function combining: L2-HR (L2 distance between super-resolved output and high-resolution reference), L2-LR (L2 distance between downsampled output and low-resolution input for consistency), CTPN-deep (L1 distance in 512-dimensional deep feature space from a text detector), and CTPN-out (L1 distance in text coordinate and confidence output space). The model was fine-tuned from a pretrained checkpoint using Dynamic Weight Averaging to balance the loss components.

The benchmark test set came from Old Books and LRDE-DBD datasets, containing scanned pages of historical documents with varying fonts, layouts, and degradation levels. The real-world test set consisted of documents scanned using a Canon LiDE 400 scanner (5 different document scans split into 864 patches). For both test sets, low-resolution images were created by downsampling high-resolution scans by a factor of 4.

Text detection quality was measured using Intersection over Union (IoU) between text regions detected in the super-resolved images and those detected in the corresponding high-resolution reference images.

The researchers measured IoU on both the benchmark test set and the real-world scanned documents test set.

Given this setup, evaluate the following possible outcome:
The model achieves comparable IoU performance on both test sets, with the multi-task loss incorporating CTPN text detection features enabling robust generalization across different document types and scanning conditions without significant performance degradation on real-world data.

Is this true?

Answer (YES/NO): NO